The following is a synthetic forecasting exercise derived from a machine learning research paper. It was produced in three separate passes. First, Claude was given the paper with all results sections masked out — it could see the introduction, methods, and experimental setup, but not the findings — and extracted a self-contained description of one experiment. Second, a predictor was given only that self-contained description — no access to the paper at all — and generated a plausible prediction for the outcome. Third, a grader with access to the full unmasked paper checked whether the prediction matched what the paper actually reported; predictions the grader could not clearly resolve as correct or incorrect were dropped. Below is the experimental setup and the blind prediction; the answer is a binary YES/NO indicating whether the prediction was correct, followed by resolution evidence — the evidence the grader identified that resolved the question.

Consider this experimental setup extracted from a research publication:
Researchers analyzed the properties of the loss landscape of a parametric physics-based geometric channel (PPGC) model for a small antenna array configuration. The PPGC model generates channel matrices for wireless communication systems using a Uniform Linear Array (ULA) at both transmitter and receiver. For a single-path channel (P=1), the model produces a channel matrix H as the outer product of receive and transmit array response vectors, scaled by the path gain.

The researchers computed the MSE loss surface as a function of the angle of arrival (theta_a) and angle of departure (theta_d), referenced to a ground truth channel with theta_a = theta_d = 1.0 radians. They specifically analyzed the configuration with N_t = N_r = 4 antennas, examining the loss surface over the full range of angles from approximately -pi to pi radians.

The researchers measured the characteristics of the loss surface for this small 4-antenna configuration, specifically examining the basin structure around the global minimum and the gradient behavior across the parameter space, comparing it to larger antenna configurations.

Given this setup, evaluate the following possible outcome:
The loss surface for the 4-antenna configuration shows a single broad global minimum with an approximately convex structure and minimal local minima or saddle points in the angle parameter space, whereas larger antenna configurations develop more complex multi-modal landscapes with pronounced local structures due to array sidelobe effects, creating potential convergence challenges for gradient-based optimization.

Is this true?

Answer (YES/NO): NO